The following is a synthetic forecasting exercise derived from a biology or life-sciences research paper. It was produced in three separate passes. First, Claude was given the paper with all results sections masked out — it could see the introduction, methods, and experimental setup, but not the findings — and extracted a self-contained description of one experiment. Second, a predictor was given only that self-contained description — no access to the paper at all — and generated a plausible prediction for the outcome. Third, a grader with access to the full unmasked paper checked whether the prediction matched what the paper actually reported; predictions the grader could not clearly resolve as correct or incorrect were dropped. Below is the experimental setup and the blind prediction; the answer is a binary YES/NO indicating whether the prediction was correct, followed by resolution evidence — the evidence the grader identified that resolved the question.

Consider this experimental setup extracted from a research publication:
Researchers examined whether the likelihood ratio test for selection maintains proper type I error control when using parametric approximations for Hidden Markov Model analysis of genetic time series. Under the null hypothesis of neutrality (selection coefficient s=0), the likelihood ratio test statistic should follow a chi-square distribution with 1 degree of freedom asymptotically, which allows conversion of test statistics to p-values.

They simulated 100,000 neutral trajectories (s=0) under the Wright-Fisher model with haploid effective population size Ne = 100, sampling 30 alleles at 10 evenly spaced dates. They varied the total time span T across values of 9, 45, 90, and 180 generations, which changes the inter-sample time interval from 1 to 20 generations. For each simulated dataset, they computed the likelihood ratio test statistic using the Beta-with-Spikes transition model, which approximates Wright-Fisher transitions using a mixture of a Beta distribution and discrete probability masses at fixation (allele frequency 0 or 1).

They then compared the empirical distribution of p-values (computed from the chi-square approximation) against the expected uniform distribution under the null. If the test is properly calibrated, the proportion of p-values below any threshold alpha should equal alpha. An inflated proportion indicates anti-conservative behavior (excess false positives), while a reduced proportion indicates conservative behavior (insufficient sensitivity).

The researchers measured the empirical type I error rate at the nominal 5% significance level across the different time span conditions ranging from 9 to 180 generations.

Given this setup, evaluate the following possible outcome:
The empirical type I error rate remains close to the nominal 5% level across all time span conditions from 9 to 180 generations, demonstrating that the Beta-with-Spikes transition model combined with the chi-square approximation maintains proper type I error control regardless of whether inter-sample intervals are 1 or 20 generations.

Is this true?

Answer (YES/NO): YES